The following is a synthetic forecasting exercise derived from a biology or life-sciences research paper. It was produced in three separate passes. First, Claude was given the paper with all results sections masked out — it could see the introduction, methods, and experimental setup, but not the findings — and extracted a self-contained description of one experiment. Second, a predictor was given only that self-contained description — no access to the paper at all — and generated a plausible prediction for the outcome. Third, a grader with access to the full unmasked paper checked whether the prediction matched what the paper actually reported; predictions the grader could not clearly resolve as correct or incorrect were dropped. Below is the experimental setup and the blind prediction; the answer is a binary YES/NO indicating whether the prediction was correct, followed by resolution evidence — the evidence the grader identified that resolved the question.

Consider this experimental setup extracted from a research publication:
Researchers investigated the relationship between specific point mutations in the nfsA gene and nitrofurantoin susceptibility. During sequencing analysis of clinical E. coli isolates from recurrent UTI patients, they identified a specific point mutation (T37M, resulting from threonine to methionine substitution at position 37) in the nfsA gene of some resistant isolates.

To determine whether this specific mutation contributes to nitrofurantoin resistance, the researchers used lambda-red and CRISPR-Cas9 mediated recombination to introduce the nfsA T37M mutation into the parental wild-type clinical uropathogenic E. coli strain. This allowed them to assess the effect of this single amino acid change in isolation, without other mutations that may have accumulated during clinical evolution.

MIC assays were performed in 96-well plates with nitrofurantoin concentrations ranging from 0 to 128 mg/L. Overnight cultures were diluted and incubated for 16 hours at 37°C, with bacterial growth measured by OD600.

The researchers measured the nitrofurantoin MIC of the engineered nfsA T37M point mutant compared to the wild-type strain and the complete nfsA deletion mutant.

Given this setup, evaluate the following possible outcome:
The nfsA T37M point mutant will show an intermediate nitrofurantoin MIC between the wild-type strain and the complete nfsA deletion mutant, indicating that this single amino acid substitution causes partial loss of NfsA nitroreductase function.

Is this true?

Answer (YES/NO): NO